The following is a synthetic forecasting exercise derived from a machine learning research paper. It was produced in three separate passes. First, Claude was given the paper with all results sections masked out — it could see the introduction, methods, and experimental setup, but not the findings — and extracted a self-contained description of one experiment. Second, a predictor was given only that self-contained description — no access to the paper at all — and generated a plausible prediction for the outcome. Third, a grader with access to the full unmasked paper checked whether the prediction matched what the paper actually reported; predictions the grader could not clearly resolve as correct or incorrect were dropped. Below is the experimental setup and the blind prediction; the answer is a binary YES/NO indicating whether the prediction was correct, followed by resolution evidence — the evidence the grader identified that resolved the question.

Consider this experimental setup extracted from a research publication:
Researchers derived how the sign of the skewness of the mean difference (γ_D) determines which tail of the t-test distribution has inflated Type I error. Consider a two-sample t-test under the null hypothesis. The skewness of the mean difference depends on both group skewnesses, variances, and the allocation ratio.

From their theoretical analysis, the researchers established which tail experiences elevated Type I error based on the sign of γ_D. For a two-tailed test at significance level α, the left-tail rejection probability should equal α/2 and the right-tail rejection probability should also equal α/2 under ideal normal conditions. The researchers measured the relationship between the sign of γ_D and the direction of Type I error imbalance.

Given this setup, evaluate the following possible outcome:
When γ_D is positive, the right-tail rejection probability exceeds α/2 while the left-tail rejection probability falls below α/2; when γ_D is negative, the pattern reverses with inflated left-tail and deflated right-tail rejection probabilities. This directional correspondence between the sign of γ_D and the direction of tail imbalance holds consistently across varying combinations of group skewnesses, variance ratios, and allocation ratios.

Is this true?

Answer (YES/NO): NO